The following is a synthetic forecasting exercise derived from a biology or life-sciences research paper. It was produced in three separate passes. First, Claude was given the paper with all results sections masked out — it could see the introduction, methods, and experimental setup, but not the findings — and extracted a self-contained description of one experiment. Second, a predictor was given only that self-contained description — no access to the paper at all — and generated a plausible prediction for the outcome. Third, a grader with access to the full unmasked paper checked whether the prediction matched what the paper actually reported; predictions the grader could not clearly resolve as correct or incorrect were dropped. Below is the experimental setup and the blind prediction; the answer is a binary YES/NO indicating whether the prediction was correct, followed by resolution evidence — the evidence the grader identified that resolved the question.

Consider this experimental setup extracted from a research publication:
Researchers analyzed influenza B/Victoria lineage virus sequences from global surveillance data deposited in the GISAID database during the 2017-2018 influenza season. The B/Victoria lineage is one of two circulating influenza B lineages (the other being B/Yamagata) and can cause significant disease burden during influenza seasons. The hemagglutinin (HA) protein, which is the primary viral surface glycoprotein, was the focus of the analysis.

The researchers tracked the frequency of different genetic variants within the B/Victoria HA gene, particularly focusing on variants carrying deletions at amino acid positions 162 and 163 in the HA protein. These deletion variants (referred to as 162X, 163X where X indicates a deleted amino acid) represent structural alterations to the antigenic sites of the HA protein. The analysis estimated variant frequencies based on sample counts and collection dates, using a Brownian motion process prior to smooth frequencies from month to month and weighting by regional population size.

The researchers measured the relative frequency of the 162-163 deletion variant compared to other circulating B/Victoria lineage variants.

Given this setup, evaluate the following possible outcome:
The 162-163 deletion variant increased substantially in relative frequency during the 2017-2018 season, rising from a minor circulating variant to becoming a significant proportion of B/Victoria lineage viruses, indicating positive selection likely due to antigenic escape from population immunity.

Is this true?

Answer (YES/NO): NO